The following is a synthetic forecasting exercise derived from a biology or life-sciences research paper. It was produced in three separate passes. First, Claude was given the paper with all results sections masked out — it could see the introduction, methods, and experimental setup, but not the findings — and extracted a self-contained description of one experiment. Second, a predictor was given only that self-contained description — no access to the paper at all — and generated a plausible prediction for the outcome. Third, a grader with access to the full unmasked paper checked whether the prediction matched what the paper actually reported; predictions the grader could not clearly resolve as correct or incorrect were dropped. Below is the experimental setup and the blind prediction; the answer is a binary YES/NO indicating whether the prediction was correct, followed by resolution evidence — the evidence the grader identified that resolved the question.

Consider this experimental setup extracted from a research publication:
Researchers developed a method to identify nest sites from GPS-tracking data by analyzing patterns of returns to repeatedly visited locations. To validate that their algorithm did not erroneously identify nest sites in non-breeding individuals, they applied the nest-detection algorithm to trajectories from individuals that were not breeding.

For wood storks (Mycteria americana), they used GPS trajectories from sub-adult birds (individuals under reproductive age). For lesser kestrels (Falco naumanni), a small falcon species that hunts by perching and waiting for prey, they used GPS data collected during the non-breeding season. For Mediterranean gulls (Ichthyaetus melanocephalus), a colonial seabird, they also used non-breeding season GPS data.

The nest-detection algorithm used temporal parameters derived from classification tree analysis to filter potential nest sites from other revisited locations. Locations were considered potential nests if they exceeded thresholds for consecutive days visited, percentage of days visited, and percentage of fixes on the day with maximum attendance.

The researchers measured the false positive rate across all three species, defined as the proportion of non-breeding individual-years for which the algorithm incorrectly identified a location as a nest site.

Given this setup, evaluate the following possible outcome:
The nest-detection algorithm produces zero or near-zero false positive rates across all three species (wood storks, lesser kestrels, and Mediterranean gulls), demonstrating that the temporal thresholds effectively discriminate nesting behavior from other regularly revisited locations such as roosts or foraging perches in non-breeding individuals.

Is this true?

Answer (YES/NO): NO